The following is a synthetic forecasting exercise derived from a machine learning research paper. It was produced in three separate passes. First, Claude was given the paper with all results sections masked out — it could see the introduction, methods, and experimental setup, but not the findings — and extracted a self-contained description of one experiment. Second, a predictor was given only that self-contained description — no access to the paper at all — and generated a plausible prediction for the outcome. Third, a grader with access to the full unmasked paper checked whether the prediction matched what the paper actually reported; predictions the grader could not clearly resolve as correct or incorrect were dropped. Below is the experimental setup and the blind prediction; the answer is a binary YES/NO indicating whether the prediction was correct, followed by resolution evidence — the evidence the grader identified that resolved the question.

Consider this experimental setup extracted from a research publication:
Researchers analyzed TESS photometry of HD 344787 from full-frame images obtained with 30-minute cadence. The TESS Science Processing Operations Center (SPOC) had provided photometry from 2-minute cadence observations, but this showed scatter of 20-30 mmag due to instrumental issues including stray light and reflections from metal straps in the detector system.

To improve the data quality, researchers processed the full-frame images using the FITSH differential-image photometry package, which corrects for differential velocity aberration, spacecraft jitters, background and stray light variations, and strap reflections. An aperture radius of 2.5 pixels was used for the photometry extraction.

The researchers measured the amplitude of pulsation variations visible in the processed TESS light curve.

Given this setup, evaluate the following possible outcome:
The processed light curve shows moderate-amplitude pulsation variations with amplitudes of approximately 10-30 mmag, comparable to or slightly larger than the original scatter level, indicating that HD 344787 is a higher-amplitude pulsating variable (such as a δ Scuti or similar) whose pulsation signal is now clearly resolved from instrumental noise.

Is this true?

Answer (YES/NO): NO